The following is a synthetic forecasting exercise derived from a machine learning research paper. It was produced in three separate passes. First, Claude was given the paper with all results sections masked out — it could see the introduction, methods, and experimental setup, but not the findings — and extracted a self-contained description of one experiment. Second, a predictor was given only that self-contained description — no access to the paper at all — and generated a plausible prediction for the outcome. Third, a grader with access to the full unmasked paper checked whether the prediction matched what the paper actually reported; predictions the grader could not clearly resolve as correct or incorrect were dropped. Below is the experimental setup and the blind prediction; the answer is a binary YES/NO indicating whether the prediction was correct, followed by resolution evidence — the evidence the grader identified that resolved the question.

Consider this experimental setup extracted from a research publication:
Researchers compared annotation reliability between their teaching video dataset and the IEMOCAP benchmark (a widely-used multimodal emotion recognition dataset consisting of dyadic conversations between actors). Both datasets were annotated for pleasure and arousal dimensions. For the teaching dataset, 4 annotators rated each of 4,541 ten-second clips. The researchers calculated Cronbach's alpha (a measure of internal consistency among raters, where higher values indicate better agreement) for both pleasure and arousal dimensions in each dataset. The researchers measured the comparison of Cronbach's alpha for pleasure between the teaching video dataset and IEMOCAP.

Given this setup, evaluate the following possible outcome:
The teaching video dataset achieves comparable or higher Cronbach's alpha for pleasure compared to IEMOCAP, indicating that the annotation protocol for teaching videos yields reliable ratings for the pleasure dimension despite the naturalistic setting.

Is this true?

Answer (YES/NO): NO